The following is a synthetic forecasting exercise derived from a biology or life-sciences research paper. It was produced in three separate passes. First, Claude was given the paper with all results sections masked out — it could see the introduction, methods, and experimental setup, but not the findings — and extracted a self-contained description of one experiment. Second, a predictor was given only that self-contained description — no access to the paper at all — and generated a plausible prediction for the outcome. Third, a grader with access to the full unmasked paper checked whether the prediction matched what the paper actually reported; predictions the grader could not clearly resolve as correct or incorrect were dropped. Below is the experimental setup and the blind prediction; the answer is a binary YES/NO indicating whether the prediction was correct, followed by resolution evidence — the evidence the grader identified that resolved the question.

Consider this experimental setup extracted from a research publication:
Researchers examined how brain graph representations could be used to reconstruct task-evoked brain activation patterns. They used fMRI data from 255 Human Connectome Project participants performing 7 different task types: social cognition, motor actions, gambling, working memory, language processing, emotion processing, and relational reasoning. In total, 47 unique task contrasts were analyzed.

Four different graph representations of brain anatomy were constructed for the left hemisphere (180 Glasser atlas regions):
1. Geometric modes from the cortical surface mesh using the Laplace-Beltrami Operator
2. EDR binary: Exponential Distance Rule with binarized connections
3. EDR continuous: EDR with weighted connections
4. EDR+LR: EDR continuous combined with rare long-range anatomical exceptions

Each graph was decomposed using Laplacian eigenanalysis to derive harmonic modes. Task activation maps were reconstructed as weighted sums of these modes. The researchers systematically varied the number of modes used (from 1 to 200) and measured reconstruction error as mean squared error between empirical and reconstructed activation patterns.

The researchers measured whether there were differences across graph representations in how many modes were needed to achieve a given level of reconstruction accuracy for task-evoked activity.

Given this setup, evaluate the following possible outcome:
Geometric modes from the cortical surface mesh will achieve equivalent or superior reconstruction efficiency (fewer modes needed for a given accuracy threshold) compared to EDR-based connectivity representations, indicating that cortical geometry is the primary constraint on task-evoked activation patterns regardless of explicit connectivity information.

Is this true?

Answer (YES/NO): NO